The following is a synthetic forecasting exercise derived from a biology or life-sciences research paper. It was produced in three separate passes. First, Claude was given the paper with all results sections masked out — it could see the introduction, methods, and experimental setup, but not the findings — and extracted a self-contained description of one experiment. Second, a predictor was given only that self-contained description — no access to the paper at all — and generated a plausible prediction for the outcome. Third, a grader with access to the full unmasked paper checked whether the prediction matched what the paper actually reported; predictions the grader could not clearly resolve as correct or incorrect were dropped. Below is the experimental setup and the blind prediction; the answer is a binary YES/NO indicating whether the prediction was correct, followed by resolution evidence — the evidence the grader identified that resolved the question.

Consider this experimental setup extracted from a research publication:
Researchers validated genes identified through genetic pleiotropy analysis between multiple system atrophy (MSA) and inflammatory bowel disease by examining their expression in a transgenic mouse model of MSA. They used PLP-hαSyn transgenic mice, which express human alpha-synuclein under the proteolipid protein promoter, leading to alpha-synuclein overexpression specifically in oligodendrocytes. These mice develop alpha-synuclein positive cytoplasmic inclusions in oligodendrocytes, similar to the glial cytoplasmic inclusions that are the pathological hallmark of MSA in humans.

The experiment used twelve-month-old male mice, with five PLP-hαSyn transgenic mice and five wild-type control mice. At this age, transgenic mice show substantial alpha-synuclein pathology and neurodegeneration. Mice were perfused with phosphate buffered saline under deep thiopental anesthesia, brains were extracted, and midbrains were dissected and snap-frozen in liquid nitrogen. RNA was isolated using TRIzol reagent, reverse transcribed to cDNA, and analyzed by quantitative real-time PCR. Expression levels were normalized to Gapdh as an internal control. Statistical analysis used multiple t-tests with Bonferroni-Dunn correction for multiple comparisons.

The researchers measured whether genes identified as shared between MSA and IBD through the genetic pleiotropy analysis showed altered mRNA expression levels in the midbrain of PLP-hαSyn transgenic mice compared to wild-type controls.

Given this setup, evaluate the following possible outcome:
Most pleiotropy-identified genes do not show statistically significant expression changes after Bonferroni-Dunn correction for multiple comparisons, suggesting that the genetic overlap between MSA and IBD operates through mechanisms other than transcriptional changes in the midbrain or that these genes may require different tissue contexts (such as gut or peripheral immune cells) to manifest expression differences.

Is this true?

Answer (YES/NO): YES